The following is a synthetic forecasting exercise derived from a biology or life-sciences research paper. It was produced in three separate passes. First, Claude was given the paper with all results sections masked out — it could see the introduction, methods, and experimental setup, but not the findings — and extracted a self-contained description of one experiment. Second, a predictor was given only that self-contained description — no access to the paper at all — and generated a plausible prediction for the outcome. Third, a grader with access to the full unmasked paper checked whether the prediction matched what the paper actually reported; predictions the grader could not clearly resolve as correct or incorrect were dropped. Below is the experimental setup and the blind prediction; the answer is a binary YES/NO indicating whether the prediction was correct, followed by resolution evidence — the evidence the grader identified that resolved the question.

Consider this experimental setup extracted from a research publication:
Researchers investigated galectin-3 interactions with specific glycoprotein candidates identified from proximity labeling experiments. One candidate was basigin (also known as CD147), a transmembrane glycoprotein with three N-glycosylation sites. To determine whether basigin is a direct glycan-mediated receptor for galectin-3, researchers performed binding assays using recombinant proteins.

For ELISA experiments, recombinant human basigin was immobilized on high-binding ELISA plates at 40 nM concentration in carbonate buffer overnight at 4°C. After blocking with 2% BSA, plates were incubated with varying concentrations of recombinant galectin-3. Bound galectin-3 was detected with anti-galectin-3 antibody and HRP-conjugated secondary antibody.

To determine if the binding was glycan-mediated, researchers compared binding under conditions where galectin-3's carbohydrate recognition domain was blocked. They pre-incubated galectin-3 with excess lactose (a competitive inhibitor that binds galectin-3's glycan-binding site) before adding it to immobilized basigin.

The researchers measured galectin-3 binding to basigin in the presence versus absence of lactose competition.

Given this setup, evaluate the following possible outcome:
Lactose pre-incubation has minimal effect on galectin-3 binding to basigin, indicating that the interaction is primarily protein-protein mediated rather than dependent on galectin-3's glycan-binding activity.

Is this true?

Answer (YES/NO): NO